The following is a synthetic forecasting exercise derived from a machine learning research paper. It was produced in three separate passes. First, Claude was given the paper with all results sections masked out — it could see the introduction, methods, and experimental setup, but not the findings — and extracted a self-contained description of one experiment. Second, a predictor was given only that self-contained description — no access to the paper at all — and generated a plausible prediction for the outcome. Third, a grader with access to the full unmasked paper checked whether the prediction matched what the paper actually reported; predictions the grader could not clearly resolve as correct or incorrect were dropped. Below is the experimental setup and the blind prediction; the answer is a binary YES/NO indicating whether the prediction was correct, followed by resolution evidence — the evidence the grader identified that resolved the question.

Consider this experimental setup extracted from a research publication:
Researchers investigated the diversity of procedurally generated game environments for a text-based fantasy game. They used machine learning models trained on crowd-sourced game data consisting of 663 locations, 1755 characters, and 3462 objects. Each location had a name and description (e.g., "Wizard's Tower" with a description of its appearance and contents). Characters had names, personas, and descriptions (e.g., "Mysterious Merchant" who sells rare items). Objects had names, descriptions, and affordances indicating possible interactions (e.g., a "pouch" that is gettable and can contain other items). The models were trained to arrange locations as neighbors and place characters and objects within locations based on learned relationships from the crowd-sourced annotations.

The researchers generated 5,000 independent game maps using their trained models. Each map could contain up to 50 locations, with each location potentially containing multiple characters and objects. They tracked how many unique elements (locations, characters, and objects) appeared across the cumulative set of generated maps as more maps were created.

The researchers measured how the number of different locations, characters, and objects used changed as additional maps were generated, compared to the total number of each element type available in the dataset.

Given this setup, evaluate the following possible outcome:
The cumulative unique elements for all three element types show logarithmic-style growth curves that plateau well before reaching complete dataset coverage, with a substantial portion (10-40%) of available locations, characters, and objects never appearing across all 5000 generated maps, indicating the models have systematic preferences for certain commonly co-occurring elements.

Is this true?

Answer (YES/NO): NO